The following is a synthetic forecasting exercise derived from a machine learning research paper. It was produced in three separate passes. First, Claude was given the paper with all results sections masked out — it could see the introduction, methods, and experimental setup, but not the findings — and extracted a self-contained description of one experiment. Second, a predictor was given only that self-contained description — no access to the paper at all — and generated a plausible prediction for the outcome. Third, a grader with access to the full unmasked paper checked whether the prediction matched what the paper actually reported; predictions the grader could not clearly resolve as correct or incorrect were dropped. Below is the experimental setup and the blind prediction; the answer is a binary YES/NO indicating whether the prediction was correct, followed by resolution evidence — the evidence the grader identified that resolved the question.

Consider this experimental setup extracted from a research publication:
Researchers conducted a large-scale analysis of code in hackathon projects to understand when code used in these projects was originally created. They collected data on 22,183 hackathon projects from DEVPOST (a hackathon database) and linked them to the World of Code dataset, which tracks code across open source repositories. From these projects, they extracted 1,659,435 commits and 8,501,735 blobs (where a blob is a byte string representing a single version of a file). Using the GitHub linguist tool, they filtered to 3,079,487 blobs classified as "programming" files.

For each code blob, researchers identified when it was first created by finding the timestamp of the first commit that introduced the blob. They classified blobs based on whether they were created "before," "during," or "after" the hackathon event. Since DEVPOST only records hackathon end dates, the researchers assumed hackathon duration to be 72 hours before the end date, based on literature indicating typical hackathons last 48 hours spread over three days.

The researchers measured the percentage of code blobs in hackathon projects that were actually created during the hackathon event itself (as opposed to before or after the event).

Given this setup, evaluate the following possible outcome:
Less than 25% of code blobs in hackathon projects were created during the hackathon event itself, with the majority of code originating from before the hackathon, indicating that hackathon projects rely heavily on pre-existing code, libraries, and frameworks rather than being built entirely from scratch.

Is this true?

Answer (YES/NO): YES